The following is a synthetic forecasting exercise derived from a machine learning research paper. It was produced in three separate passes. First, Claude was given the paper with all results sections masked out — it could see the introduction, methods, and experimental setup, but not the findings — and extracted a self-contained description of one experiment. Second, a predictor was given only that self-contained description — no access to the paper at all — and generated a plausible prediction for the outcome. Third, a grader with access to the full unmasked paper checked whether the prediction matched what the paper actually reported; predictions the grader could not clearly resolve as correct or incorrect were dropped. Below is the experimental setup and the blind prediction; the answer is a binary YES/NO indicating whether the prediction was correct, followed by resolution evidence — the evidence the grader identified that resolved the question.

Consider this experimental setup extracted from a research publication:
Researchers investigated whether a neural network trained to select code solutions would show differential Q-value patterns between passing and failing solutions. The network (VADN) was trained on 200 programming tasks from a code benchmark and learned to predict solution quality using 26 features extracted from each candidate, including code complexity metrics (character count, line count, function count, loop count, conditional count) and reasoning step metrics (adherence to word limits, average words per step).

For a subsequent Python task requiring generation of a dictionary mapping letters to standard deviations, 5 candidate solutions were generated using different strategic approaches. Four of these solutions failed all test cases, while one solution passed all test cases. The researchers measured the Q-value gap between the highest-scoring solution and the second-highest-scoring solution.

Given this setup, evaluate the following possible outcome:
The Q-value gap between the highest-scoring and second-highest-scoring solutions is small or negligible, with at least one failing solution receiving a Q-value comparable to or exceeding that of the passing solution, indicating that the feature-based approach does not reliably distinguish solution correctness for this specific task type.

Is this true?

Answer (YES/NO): NO